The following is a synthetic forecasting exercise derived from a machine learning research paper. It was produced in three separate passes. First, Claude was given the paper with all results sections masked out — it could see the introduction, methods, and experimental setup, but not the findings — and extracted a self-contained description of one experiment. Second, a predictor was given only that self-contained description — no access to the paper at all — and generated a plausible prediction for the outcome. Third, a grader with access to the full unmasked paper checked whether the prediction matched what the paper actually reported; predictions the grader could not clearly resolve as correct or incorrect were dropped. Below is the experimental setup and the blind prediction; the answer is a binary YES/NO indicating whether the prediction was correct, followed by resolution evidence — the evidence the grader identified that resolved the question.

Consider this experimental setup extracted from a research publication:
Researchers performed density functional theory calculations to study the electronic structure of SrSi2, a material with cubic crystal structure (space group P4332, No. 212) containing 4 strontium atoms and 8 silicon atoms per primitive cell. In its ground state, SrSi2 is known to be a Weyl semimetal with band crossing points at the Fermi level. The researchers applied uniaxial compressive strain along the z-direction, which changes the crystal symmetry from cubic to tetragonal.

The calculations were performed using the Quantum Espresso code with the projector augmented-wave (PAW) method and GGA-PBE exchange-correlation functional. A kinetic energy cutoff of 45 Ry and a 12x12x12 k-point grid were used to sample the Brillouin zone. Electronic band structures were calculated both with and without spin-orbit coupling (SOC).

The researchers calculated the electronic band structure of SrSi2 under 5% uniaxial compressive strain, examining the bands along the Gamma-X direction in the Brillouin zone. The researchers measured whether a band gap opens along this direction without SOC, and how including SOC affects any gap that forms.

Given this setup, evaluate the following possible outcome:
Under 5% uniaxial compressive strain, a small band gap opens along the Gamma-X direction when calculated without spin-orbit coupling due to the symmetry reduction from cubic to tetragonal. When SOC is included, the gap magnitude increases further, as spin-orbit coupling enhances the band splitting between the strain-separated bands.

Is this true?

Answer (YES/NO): NO